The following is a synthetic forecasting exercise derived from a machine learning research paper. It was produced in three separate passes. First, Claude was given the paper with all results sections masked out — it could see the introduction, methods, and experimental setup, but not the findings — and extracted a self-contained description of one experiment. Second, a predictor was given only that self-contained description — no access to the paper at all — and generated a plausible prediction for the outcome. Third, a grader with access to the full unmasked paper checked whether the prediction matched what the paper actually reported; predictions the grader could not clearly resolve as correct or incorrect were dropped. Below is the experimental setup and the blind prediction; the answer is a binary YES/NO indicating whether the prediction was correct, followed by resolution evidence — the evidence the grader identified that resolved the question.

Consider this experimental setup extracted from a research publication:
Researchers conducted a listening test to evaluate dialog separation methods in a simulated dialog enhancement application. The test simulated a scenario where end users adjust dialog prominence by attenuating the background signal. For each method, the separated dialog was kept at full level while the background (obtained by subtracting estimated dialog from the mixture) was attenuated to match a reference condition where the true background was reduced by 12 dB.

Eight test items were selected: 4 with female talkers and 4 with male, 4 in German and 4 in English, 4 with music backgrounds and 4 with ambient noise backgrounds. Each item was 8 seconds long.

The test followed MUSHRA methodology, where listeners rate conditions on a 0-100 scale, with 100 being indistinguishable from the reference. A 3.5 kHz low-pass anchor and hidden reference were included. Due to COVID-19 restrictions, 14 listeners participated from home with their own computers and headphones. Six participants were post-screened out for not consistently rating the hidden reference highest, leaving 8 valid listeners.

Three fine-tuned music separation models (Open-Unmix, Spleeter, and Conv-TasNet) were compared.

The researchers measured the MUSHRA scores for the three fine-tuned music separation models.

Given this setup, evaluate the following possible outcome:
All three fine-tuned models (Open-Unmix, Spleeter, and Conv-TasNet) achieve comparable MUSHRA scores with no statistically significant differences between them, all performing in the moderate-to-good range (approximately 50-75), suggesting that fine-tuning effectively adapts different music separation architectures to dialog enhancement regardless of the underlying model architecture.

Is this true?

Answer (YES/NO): NO